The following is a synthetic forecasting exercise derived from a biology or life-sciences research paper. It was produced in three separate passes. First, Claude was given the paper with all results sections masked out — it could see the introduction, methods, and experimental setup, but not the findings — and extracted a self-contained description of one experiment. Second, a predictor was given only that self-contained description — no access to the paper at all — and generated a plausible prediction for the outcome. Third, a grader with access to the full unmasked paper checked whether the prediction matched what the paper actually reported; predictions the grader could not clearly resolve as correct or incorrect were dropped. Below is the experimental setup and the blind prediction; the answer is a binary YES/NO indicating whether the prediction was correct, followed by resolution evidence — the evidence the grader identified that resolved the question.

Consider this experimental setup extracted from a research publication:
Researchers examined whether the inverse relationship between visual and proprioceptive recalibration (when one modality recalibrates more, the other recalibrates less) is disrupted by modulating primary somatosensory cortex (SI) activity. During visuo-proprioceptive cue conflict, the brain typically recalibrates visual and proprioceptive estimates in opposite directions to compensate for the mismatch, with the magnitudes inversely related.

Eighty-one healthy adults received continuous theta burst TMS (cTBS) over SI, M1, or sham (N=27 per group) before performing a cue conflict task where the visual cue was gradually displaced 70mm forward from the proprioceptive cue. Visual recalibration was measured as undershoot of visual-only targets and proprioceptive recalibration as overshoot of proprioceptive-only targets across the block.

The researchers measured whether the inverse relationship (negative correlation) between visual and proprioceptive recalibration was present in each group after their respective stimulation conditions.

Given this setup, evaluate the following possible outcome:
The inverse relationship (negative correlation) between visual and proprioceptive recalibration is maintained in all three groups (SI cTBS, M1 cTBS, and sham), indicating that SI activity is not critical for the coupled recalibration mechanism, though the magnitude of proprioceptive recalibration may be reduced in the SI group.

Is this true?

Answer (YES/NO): NO